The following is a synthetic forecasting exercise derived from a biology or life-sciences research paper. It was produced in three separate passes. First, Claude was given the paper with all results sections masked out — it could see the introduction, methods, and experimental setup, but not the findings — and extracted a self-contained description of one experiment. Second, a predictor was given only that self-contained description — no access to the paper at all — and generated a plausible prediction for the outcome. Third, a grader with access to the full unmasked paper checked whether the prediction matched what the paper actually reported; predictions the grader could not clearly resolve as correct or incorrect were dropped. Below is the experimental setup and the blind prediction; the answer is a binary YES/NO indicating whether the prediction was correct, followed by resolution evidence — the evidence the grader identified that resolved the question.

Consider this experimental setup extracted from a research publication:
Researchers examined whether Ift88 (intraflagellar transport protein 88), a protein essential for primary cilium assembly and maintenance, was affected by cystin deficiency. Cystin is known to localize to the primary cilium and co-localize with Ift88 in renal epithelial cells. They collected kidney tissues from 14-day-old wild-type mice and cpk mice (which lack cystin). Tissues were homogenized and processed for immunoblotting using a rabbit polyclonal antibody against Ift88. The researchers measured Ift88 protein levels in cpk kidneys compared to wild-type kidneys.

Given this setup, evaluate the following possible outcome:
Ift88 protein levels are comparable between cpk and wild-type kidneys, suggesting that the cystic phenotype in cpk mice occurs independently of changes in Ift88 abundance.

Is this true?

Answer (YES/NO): YES